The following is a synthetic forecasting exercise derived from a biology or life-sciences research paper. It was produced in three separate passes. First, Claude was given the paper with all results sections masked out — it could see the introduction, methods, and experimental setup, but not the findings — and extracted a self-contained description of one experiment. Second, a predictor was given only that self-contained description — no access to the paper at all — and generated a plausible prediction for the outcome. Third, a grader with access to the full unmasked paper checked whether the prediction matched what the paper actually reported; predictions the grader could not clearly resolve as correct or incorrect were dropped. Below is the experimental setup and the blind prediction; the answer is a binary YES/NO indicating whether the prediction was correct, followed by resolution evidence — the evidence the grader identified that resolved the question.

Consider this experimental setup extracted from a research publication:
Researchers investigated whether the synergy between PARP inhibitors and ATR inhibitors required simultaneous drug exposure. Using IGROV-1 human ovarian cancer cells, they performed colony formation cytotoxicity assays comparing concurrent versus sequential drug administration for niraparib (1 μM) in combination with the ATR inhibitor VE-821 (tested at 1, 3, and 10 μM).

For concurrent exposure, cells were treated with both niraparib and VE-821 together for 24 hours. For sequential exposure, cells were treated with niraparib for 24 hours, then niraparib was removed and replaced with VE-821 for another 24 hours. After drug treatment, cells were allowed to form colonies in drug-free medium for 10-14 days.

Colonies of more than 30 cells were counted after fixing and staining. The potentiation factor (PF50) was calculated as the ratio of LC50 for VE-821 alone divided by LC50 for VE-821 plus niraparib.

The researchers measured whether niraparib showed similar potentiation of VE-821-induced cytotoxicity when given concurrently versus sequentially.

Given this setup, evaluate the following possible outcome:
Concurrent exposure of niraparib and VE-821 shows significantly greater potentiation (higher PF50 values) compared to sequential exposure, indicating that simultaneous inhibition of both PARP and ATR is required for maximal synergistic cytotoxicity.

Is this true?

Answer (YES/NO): YES